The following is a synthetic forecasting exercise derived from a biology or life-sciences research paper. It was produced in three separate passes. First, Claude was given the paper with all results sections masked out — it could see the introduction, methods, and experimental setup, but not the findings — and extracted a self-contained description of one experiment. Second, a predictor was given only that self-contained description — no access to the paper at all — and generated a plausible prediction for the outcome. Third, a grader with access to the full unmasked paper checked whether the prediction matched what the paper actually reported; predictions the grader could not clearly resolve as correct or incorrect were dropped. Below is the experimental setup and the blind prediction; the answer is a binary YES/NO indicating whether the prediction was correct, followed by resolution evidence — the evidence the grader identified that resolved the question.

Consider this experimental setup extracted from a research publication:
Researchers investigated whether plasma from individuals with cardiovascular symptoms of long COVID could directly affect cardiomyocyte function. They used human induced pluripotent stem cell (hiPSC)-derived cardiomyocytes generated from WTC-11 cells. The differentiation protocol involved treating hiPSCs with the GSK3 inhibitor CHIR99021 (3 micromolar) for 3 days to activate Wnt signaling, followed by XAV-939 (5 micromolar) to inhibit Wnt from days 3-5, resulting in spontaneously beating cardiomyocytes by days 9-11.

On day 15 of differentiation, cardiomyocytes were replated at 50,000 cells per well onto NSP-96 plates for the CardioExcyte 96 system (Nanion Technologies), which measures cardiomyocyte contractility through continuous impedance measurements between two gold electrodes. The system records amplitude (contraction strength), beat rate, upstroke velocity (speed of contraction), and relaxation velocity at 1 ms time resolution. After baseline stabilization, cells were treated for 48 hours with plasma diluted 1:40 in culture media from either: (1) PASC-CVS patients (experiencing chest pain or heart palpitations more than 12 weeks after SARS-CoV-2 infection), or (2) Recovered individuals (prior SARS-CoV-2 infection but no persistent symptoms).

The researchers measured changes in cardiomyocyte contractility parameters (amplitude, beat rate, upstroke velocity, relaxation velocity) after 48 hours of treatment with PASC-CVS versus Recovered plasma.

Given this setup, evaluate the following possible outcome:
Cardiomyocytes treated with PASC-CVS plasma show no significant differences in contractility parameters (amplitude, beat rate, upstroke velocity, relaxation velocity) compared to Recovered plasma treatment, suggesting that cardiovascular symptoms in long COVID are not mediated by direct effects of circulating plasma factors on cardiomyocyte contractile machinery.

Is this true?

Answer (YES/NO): NO